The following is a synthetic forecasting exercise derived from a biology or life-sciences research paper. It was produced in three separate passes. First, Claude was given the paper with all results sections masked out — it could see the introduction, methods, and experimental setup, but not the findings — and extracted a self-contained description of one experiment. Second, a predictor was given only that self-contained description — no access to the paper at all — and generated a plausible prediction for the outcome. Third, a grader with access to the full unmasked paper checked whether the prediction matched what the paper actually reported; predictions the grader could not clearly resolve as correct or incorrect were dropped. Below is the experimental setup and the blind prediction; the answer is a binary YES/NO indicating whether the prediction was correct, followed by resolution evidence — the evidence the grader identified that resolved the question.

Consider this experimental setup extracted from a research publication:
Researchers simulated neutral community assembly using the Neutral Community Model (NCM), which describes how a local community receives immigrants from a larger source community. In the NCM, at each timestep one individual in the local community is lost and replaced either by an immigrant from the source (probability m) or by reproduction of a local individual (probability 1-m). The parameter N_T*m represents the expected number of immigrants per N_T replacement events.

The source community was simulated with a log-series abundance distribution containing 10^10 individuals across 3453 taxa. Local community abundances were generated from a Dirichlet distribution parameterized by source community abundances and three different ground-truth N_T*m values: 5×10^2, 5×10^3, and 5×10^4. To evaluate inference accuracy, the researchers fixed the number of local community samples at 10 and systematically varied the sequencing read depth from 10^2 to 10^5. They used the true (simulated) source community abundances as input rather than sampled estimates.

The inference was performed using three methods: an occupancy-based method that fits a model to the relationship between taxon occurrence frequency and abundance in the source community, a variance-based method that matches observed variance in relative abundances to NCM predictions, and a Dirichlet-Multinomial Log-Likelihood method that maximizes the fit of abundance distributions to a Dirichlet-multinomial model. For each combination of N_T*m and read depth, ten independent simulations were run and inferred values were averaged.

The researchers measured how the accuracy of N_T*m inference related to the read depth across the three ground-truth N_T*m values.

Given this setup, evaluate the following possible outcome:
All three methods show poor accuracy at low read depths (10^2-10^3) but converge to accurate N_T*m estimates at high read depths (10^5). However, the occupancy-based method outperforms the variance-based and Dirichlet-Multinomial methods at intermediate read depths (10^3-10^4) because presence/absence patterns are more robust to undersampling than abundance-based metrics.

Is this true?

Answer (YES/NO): NO